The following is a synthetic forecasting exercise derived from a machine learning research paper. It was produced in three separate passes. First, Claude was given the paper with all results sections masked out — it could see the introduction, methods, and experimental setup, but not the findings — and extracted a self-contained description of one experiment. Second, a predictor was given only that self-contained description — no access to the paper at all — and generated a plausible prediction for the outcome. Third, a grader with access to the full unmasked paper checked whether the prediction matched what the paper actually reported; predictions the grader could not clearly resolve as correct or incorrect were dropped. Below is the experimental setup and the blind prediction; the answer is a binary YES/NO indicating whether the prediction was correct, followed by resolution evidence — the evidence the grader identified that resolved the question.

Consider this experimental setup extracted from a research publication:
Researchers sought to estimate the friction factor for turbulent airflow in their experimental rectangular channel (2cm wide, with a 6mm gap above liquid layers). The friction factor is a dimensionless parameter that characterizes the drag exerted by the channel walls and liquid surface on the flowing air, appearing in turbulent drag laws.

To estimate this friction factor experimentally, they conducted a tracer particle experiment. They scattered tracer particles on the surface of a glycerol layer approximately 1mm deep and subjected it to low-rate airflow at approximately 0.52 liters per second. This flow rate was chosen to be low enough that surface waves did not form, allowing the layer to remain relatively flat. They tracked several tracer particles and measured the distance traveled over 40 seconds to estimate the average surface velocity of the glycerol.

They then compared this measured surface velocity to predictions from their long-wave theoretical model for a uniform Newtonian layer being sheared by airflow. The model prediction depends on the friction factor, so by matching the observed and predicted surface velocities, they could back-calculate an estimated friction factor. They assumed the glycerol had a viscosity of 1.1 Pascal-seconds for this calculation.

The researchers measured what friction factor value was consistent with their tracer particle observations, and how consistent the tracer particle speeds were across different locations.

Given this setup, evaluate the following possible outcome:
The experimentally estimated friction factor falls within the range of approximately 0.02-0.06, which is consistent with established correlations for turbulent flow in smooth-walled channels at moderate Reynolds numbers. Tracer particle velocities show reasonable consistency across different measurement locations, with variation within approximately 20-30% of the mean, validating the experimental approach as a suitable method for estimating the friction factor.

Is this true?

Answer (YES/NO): NO